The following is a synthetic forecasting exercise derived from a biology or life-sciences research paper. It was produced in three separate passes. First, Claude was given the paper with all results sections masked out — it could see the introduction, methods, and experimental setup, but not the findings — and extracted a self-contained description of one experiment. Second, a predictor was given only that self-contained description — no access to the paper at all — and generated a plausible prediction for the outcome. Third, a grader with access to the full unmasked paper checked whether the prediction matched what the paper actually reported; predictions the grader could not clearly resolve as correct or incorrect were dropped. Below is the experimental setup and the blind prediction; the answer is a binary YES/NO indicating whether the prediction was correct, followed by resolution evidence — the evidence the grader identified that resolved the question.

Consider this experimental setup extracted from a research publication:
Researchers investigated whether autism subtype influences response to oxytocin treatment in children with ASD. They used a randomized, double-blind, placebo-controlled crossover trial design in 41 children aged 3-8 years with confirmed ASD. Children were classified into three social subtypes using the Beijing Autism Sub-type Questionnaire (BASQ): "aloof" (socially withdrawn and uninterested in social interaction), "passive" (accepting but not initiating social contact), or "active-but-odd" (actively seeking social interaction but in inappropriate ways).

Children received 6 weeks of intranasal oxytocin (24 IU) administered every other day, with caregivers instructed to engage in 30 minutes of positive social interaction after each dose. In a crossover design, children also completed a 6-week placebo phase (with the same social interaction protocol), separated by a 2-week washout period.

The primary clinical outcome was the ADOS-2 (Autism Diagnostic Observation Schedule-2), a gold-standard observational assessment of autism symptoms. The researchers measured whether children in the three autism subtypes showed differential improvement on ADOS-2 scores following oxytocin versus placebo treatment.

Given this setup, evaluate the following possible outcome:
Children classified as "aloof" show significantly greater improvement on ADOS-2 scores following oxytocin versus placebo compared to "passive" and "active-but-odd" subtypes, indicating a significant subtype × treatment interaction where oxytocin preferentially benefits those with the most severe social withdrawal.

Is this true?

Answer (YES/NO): NO